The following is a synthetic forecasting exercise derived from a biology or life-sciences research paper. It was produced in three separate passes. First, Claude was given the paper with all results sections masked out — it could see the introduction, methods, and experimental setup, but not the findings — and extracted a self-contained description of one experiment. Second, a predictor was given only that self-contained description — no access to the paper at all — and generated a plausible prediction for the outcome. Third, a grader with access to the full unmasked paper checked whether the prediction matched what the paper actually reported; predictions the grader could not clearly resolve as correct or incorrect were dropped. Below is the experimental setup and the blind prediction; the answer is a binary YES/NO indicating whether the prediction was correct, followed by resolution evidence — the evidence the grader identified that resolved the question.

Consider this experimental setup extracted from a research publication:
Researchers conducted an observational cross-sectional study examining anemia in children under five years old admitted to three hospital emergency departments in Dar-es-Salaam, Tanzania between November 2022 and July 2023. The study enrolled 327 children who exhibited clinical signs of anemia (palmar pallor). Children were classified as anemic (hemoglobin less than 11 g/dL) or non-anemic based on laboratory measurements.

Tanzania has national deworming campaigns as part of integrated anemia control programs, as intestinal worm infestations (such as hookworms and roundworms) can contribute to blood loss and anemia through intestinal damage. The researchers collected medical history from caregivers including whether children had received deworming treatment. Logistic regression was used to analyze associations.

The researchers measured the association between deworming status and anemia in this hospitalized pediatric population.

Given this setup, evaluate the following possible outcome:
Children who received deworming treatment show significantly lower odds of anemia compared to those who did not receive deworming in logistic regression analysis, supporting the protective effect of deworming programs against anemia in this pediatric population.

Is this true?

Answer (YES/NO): YES